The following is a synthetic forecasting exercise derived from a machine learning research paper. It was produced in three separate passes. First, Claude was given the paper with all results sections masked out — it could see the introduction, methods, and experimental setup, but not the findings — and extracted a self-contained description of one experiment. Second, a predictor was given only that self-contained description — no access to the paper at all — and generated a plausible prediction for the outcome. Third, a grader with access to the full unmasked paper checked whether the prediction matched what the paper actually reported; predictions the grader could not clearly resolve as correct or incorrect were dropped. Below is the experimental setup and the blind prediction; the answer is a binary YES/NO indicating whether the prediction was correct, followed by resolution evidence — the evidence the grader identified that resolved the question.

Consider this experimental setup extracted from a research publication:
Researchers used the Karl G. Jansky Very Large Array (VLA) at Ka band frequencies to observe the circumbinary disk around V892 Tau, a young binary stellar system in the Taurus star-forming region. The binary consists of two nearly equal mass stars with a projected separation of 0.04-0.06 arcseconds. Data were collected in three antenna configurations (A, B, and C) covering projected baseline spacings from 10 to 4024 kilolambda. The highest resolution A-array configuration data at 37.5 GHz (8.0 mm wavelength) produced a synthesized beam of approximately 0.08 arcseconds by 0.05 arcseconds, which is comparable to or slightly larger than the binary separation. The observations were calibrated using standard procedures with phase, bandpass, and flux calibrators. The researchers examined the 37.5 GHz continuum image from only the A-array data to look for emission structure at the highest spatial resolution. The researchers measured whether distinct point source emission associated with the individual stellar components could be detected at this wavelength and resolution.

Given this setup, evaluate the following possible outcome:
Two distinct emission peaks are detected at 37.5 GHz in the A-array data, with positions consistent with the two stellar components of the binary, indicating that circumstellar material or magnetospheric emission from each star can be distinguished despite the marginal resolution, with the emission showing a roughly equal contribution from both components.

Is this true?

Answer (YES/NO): YES